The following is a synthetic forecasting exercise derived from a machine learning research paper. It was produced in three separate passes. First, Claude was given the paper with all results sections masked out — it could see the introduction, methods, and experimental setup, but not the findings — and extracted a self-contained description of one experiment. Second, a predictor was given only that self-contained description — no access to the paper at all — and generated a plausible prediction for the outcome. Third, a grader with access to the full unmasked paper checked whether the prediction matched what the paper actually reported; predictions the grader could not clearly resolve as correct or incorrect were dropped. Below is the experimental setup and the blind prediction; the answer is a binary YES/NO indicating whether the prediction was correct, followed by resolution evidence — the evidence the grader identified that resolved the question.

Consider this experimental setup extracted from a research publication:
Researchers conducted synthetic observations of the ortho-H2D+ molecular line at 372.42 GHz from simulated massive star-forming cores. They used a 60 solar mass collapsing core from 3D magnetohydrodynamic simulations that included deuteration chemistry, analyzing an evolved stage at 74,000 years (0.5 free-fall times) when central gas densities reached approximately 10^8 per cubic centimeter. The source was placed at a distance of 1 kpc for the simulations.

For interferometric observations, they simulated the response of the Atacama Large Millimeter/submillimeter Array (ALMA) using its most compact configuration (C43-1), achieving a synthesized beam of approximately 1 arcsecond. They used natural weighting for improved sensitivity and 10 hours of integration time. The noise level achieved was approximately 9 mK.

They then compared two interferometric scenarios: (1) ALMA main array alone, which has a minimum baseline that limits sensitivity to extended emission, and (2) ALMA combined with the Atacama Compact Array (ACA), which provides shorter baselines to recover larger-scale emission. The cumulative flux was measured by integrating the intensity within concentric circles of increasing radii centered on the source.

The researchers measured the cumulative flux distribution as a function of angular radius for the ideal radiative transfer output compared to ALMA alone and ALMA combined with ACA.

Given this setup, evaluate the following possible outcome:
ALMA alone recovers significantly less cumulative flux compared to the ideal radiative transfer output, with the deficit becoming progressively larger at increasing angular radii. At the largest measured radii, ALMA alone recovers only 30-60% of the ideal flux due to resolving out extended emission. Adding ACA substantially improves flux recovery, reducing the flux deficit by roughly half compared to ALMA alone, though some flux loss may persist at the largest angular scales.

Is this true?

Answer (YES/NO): NO